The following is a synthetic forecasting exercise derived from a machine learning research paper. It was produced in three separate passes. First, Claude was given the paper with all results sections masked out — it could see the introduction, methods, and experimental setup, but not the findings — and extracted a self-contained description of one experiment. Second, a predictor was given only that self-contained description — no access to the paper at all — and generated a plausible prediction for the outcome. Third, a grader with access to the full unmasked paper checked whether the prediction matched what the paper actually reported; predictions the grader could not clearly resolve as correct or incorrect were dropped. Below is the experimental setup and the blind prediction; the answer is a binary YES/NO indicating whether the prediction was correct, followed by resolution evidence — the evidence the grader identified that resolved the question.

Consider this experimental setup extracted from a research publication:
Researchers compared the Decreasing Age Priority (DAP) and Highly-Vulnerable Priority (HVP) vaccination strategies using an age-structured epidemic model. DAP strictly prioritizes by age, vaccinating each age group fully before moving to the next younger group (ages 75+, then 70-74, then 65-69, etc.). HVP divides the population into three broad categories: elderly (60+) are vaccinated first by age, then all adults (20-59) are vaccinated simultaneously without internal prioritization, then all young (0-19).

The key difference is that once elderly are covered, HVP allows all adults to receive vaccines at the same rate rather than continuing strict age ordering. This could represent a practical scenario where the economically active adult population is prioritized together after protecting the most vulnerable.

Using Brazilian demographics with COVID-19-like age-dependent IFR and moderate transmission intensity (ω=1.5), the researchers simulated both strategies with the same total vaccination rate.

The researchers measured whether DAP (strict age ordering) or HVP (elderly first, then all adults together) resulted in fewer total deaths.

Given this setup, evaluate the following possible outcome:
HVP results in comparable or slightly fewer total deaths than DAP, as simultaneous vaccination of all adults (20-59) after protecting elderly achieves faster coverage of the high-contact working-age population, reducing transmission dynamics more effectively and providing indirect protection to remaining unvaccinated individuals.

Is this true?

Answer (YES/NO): NO